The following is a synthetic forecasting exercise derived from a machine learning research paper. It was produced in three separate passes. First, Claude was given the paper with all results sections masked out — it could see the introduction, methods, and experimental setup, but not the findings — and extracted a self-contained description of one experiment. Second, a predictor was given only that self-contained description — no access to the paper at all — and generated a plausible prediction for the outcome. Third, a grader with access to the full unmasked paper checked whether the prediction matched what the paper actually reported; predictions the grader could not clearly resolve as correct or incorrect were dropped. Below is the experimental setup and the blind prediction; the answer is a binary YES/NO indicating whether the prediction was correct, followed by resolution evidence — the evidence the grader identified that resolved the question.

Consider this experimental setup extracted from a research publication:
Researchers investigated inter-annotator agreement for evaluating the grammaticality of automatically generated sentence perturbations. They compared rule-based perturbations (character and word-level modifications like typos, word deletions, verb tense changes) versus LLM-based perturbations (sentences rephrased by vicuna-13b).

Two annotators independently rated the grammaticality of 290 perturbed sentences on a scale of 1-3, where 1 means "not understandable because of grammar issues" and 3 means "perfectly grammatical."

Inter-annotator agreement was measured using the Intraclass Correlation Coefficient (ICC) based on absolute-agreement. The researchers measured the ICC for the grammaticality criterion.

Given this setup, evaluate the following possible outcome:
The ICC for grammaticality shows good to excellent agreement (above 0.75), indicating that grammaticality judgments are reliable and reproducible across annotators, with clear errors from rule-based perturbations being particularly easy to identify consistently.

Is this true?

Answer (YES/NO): NO